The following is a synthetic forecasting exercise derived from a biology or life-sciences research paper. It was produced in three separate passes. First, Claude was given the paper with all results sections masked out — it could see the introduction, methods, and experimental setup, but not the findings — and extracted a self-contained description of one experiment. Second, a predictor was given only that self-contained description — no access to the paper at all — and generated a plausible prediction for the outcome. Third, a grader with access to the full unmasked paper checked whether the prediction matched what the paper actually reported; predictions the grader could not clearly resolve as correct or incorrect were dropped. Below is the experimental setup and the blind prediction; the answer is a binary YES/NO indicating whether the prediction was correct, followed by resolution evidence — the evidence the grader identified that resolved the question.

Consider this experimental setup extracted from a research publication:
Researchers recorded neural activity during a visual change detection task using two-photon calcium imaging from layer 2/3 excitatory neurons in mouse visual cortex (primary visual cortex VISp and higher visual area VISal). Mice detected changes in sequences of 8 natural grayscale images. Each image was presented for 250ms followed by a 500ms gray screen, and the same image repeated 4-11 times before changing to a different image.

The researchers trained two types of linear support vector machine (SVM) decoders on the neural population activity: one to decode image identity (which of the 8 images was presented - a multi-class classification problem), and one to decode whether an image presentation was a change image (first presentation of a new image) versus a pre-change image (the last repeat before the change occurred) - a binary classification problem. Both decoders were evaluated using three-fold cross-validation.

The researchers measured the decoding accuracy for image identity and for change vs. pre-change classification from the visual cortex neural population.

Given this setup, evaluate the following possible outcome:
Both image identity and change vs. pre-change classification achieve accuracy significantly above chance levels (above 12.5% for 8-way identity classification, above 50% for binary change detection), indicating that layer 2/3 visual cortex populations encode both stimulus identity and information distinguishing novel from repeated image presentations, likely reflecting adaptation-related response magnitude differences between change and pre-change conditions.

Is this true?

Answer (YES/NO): YES